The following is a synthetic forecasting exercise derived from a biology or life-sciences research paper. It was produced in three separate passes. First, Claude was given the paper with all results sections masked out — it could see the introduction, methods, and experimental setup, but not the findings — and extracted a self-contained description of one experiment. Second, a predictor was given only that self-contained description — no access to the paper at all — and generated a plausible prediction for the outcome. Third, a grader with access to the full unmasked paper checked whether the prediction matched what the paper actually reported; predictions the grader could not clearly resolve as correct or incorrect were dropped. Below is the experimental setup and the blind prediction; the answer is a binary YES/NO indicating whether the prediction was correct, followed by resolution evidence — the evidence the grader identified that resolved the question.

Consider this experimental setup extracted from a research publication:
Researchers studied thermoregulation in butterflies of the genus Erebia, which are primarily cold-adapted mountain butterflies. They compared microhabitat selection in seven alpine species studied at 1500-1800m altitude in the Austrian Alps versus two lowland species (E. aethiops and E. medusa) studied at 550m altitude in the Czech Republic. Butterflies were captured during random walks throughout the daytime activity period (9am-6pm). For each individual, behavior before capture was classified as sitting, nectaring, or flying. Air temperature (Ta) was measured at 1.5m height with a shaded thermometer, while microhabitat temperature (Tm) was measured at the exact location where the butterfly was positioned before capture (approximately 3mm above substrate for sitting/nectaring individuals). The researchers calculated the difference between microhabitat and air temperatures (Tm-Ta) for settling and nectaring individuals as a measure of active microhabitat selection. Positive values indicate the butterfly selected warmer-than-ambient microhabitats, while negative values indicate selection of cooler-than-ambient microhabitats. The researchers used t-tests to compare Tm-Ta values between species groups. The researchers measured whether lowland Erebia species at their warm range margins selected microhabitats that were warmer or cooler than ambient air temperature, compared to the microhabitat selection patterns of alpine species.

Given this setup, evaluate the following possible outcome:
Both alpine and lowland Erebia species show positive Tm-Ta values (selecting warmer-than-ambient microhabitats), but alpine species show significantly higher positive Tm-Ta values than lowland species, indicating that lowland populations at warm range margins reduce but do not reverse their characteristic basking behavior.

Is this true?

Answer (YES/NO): NO